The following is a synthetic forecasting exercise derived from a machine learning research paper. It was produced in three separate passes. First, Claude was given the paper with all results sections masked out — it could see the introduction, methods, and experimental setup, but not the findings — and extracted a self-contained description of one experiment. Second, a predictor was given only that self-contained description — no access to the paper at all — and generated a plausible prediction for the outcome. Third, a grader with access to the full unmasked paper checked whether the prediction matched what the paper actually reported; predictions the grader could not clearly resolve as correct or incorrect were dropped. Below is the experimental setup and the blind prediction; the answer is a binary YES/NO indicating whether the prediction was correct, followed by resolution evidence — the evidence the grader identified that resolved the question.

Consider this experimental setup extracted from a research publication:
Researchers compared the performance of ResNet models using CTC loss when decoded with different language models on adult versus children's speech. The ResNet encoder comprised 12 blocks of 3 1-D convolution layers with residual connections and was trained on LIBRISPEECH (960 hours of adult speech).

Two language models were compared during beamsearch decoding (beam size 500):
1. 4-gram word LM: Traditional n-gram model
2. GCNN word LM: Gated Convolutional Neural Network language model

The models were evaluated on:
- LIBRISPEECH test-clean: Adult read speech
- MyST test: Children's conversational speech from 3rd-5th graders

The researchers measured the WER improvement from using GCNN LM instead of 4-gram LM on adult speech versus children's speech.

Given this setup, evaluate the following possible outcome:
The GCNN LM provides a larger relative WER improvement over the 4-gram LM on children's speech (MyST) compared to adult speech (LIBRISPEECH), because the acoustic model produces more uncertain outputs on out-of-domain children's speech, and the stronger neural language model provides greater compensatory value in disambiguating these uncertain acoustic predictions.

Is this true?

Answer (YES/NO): NO